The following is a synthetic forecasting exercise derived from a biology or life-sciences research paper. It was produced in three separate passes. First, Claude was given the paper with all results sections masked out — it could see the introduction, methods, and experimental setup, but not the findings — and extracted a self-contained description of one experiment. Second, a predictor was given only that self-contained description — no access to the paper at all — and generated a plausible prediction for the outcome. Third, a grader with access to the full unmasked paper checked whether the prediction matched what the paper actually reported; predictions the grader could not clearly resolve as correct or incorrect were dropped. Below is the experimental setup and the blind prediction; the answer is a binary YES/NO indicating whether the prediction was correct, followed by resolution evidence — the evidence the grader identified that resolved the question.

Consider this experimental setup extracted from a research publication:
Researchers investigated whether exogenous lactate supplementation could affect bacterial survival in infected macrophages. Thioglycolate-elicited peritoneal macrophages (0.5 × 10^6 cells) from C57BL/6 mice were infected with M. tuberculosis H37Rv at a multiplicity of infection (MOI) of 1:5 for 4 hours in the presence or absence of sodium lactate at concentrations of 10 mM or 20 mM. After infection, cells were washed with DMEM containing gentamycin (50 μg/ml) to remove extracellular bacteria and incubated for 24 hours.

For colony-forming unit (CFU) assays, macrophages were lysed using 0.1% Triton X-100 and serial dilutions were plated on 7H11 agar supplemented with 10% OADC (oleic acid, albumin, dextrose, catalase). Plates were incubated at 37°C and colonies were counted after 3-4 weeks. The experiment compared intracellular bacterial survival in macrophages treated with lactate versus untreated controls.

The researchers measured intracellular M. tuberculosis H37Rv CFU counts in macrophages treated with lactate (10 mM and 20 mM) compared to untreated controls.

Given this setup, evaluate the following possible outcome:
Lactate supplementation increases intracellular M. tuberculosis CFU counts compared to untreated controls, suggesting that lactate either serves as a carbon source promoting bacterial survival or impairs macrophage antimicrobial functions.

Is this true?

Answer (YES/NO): NO